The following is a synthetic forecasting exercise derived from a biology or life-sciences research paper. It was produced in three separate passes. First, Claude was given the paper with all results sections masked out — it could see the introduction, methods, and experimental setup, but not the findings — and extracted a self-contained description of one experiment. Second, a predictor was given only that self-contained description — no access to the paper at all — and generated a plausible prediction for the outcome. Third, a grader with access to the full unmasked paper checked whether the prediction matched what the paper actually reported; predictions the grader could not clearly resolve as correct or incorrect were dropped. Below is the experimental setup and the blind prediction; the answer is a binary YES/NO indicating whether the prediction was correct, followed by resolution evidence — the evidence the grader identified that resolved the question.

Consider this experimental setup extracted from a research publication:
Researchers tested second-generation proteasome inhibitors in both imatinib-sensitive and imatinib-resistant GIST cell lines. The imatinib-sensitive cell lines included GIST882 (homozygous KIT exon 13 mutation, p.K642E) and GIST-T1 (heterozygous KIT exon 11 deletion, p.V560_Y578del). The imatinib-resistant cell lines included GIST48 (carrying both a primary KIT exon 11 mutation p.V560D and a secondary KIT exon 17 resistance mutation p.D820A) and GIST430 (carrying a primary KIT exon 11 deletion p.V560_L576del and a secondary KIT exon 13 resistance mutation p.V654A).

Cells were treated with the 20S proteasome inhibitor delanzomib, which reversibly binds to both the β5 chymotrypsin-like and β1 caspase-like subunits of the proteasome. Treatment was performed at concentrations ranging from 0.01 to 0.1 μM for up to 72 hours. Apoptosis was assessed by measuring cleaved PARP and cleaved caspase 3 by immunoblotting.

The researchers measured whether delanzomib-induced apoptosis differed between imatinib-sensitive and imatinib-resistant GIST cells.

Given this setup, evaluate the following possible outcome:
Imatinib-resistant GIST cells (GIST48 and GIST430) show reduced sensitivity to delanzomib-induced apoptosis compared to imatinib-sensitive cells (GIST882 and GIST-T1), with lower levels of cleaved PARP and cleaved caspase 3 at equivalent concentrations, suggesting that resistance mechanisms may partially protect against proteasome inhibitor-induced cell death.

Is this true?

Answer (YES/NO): NO